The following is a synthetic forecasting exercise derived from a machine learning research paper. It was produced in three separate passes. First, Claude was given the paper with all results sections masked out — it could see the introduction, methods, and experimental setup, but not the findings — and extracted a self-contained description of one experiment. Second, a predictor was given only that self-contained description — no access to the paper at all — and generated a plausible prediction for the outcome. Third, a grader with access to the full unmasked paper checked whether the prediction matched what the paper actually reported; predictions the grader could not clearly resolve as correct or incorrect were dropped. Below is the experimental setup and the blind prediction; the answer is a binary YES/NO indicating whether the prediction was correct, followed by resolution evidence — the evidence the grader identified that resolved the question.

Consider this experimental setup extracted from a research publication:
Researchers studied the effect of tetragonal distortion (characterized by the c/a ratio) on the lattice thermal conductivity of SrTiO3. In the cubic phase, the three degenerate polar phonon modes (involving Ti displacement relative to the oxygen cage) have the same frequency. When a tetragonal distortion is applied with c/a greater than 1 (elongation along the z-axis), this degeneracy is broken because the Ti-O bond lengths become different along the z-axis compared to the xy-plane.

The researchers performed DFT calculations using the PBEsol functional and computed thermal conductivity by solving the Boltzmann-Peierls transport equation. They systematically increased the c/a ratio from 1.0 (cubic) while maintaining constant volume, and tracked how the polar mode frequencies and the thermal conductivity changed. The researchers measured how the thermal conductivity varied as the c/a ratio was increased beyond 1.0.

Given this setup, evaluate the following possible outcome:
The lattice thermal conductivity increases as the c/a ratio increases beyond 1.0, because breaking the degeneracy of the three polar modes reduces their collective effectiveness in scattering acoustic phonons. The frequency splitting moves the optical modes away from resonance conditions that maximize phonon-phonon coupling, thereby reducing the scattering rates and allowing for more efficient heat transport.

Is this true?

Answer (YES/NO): NO